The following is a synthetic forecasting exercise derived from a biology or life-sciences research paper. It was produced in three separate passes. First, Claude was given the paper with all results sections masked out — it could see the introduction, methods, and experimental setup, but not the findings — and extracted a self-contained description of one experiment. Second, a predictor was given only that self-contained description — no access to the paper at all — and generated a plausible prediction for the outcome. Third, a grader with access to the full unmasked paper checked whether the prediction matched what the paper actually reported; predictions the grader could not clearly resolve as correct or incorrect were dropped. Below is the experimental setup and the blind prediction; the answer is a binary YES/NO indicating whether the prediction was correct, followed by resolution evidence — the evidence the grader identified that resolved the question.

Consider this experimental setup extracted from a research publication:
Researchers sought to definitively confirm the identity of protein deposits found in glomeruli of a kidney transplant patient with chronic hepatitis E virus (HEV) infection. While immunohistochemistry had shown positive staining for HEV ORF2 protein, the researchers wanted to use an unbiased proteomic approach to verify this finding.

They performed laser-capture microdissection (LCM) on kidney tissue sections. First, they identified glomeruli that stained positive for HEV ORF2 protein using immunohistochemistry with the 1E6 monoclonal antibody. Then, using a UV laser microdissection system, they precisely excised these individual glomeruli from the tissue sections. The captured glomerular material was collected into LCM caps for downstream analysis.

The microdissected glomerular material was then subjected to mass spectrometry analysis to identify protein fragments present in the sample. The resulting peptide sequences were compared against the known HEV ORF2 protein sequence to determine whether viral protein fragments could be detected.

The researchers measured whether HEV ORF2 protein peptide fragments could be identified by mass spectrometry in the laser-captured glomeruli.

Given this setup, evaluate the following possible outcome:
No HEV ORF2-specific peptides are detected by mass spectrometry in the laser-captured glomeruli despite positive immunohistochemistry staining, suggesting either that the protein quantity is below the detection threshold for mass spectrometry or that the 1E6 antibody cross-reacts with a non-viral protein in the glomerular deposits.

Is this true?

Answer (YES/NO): NO